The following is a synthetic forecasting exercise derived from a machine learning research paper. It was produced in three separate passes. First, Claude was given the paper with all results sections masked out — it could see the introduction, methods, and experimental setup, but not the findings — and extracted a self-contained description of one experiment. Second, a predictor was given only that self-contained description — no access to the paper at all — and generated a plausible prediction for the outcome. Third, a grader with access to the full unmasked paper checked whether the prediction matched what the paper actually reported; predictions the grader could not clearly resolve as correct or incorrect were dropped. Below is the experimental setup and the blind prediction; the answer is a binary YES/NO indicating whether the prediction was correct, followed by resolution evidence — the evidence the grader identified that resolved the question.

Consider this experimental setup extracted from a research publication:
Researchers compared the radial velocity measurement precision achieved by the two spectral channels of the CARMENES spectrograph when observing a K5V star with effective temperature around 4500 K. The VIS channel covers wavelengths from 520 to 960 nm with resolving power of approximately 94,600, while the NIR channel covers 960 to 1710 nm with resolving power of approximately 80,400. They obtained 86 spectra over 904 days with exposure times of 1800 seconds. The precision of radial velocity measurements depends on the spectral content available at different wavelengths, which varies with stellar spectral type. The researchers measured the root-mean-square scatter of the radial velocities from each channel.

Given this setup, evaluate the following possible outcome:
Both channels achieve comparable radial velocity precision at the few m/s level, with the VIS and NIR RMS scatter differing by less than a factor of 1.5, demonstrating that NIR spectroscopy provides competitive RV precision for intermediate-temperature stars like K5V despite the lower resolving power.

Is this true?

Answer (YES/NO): NO